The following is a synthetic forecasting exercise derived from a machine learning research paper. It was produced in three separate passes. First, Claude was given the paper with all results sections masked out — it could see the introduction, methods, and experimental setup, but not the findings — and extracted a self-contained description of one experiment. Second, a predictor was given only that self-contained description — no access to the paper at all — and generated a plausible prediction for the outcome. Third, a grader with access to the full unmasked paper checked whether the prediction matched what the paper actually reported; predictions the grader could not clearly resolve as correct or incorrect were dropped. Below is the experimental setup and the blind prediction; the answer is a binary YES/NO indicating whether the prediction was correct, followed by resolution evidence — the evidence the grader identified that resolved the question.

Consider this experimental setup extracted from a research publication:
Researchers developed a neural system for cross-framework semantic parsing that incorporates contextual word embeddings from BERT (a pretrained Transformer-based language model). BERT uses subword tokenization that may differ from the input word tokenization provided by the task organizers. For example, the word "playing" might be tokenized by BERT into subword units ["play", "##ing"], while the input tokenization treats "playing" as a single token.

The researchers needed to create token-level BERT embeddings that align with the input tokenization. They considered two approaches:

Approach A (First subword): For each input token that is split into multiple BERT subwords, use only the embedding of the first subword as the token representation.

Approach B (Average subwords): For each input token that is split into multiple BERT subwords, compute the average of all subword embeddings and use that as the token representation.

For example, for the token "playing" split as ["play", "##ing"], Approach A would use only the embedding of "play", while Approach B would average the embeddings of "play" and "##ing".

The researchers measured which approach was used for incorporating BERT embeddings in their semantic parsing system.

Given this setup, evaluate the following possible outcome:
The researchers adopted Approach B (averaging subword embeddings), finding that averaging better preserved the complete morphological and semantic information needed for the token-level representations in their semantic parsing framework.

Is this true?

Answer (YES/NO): NO